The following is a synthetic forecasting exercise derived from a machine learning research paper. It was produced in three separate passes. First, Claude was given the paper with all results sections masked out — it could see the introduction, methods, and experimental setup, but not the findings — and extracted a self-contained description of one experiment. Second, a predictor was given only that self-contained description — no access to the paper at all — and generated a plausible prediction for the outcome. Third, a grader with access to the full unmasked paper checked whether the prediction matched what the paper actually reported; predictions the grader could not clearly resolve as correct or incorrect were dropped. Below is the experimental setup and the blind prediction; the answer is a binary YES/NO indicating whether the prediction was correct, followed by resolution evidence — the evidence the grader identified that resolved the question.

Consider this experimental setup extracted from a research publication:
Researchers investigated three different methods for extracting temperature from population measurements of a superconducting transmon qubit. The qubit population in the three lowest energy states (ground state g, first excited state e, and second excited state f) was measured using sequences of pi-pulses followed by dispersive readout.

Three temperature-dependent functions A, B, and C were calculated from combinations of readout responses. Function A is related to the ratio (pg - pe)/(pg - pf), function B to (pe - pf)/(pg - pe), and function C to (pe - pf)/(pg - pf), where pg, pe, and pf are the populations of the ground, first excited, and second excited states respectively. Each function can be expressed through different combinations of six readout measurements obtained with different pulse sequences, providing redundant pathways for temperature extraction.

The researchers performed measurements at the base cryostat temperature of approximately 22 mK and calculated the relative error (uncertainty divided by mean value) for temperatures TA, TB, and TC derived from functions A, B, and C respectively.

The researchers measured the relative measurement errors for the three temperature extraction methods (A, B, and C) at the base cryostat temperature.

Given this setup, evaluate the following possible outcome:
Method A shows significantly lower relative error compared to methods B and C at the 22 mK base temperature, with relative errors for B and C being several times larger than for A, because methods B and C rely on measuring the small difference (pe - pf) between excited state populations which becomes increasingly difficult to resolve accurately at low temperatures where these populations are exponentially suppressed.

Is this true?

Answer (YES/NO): NO